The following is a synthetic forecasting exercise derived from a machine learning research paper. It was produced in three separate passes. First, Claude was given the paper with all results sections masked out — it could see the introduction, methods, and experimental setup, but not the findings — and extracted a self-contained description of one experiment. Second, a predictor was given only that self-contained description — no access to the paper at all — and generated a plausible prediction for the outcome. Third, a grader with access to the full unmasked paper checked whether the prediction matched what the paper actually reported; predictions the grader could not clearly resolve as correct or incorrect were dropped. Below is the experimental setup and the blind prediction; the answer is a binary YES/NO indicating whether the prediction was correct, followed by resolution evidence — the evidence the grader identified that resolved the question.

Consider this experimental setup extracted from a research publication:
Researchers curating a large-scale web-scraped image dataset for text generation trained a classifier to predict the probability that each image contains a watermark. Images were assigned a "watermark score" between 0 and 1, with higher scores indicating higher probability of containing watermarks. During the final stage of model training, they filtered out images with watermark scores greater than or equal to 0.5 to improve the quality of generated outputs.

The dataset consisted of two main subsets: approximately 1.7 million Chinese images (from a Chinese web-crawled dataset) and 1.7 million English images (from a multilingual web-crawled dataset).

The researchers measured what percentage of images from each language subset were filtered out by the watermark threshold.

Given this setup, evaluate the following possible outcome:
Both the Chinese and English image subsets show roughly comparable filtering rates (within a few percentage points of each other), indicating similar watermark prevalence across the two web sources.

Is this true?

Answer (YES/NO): NO